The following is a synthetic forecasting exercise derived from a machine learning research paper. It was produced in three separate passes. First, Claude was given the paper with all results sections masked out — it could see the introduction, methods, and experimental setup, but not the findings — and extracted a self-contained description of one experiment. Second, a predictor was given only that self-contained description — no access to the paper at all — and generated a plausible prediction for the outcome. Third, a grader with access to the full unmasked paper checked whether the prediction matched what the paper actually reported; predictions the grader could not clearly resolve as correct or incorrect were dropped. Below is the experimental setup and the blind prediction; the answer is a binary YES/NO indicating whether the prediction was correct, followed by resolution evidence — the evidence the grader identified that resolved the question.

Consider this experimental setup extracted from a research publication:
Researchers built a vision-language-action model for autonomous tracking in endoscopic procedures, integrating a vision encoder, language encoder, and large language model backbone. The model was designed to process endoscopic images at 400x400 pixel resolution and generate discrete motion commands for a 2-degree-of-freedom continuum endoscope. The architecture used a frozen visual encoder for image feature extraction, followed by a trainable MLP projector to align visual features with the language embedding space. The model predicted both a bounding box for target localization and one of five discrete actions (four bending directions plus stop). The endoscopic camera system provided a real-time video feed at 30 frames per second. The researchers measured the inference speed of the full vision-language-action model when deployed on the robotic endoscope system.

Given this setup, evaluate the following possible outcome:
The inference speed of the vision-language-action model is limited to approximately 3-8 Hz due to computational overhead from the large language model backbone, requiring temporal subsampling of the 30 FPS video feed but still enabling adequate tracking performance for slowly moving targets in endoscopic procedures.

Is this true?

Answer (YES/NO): NO